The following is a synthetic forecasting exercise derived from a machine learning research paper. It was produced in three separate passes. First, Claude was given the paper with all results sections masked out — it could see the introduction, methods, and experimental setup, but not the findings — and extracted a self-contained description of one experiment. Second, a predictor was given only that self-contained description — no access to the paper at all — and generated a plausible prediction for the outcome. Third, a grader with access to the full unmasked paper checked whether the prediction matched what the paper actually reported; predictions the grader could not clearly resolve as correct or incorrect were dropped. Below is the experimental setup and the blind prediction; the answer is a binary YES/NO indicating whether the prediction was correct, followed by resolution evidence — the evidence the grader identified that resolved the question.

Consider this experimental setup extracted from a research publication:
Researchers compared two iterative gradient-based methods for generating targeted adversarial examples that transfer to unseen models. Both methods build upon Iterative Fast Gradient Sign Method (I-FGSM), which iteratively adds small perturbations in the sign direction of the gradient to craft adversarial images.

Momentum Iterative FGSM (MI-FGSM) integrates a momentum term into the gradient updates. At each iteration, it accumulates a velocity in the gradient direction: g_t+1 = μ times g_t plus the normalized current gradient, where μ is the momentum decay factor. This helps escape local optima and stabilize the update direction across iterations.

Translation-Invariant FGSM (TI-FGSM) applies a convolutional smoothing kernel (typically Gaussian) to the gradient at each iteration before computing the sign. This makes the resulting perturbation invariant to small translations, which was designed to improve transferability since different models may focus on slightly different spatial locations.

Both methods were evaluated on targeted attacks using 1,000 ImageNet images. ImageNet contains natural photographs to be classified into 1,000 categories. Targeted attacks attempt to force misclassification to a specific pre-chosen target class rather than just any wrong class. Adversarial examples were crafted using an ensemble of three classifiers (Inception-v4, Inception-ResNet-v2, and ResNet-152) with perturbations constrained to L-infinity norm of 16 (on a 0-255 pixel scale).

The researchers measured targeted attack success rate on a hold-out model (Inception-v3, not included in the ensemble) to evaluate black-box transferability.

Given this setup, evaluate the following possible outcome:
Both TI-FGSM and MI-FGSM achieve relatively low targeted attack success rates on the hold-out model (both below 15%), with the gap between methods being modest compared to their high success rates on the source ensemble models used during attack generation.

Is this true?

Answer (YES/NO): YES